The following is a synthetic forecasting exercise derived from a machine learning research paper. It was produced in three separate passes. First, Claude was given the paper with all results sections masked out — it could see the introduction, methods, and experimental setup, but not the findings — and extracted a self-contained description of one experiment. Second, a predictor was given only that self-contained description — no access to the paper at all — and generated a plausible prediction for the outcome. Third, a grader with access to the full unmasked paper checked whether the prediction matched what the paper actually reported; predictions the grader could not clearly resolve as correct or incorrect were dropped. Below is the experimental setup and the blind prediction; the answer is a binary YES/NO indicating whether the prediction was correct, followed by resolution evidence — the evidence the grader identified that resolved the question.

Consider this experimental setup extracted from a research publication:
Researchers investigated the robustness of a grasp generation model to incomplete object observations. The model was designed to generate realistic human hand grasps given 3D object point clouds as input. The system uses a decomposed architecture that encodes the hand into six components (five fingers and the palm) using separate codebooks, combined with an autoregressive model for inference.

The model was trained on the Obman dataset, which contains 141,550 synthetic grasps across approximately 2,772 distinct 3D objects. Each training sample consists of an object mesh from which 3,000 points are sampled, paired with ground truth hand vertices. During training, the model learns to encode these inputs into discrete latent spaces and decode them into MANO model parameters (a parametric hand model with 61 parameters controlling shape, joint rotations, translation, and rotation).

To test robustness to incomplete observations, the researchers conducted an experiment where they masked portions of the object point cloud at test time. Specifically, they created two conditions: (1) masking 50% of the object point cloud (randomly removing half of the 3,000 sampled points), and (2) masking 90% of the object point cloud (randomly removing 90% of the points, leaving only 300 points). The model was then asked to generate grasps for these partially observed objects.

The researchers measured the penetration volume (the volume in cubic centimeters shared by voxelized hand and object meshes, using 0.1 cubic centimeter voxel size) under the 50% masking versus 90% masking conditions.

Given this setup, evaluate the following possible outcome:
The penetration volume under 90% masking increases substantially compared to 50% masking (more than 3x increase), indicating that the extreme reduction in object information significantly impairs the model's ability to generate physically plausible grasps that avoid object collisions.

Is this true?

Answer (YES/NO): NO